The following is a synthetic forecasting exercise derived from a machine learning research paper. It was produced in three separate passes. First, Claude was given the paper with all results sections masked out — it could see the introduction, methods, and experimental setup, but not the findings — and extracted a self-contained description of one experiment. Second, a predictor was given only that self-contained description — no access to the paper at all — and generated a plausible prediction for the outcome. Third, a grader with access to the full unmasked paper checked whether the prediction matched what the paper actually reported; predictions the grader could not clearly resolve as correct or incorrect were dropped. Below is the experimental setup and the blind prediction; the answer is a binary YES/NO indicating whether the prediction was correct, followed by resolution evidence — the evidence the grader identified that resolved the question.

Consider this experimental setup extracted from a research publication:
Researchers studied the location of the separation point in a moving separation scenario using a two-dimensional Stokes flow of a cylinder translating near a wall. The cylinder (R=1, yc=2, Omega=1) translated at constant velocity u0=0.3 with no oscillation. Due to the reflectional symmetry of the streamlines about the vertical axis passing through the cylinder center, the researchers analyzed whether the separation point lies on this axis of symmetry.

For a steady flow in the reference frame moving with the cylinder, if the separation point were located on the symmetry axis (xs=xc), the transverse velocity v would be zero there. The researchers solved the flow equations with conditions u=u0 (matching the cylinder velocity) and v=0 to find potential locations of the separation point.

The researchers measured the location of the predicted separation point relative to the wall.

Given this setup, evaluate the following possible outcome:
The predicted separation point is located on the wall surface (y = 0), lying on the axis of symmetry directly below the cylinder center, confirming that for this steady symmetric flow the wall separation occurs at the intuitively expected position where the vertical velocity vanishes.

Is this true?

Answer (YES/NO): NO